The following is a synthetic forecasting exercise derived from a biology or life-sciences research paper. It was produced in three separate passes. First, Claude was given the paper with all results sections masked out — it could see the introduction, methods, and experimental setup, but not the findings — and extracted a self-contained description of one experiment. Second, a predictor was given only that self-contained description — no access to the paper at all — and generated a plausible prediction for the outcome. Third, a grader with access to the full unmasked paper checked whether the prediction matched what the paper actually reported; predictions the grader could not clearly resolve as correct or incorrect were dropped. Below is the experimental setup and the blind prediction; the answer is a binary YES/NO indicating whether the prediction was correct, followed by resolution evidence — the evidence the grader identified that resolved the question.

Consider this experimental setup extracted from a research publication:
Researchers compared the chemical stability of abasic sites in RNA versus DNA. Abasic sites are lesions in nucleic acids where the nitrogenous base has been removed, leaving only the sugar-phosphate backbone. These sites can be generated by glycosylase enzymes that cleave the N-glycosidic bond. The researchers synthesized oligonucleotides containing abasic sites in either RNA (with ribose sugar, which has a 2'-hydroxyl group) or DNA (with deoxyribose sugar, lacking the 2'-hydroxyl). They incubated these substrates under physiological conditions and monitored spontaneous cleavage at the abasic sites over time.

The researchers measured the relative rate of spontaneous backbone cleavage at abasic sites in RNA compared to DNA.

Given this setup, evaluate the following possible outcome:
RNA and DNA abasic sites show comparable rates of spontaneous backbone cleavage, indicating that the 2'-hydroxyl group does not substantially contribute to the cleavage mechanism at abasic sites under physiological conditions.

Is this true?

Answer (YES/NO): NO